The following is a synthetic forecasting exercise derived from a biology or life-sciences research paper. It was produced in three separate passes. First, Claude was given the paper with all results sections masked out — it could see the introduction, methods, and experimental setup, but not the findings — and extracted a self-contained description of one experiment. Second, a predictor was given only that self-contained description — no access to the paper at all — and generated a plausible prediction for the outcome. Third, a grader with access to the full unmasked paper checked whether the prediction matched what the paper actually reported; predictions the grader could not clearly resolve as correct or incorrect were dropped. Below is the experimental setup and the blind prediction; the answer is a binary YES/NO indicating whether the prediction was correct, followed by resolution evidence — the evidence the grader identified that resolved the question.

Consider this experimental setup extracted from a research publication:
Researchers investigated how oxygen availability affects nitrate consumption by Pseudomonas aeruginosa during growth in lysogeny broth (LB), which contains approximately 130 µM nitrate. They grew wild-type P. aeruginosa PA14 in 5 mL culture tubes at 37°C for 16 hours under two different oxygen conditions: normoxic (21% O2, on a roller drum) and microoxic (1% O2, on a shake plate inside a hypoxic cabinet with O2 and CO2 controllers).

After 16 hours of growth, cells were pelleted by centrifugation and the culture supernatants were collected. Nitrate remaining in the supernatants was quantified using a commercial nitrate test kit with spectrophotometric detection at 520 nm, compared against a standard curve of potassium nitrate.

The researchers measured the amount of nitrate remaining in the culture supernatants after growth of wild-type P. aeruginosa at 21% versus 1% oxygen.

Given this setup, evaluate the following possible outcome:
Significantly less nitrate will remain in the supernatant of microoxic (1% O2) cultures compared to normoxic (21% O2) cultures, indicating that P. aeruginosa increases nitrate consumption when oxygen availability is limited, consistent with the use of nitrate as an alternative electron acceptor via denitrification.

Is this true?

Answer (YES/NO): YES